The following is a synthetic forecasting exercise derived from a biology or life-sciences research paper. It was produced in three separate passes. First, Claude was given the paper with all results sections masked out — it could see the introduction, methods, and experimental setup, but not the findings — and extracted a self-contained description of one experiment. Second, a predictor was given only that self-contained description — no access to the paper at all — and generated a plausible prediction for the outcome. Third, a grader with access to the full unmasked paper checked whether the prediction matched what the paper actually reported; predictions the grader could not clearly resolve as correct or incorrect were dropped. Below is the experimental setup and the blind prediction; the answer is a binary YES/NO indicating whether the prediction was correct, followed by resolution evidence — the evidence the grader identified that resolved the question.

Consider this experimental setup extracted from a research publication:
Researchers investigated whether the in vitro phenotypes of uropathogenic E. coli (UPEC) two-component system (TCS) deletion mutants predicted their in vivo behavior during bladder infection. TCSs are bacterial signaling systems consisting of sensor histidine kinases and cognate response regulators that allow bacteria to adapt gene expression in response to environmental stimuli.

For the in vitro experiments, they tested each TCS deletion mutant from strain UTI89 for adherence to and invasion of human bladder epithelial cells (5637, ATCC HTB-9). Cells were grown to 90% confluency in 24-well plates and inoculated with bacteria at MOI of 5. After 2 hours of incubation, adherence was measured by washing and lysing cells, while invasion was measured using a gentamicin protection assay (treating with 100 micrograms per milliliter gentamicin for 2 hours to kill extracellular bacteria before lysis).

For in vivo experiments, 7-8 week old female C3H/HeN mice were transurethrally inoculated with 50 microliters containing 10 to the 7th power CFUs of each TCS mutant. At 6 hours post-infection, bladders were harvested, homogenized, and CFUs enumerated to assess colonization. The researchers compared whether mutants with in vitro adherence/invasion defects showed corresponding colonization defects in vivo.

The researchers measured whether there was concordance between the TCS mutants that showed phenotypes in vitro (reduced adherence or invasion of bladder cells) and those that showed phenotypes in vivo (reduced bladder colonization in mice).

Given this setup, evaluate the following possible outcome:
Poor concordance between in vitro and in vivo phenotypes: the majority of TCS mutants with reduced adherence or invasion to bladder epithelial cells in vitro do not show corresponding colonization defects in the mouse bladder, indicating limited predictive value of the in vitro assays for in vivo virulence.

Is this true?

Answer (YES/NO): NO